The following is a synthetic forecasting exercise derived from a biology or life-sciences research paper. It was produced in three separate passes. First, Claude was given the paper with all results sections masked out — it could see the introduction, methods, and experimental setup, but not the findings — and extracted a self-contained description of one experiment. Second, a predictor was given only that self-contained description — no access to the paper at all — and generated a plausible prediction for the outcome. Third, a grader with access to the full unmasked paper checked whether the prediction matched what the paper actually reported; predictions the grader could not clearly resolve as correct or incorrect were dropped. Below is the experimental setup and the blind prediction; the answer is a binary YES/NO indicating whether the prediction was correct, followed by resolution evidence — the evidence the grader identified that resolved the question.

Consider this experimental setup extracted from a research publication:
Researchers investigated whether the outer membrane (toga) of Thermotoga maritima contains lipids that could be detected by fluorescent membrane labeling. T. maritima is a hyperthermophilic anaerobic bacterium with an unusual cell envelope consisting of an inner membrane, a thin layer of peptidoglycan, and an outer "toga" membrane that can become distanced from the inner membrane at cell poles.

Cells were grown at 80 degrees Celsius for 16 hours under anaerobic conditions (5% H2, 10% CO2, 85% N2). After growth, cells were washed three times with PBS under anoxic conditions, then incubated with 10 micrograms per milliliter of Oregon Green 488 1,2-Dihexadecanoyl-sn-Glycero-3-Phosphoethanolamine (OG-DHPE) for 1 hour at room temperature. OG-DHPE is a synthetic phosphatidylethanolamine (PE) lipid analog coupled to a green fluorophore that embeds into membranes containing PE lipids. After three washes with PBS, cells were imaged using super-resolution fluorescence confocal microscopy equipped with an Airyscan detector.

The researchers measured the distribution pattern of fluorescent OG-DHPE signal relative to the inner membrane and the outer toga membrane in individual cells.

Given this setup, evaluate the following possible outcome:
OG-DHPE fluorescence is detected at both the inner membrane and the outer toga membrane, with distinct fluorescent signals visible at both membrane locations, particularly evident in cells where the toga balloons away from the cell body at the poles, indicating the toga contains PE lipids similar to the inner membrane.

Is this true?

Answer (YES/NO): YES